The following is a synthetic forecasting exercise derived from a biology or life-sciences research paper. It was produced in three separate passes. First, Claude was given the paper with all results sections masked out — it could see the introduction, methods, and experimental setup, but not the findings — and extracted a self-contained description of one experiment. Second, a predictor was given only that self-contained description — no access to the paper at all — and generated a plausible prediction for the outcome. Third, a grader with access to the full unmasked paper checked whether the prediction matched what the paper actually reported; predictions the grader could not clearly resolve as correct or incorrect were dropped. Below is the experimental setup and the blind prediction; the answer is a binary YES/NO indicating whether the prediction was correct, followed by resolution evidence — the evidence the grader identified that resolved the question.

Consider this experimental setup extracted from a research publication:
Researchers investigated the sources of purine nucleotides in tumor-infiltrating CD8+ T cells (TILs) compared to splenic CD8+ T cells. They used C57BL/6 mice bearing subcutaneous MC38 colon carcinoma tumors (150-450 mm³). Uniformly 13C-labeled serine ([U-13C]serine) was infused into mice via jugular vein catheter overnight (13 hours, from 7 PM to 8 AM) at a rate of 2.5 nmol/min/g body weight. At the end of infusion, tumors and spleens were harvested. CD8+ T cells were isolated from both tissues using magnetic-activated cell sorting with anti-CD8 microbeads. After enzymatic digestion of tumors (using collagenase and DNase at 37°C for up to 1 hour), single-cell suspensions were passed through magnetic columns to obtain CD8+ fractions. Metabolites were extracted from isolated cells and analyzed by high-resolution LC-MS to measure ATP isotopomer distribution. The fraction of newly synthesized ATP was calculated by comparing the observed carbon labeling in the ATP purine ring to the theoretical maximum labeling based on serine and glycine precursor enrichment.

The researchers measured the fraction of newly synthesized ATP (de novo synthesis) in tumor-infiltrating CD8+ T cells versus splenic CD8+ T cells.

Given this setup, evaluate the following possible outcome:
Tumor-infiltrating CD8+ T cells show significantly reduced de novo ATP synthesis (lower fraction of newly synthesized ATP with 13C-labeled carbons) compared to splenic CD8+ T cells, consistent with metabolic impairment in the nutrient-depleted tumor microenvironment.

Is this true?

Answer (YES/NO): NO